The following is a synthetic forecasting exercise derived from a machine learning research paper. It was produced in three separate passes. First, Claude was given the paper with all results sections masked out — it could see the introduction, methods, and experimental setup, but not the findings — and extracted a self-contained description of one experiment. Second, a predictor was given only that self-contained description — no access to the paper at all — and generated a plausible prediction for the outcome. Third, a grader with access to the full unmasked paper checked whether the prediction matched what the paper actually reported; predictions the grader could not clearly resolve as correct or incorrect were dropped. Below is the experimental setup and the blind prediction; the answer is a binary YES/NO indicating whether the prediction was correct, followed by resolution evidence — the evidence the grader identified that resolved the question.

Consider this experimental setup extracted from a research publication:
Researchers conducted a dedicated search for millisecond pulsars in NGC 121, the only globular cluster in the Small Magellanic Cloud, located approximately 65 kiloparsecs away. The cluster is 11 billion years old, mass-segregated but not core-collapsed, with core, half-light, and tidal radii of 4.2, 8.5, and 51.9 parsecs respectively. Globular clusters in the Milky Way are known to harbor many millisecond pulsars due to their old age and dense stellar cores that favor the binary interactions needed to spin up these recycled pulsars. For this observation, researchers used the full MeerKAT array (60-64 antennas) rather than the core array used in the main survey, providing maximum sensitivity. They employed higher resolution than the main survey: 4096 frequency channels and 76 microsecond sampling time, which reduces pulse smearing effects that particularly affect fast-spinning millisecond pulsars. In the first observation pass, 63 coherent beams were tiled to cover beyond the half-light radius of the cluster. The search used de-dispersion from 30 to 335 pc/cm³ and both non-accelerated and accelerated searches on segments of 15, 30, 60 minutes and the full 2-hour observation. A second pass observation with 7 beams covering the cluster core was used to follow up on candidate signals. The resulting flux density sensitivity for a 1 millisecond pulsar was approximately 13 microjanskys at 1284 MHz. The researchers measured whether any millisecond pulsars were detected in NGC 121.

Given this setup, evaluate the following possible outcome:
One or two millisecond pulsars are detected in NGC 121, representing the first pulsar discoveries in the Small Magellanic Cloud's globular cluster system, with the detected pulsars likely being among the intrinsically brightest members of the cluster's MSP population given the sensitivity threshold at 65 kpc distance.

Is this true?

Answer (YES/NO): NO